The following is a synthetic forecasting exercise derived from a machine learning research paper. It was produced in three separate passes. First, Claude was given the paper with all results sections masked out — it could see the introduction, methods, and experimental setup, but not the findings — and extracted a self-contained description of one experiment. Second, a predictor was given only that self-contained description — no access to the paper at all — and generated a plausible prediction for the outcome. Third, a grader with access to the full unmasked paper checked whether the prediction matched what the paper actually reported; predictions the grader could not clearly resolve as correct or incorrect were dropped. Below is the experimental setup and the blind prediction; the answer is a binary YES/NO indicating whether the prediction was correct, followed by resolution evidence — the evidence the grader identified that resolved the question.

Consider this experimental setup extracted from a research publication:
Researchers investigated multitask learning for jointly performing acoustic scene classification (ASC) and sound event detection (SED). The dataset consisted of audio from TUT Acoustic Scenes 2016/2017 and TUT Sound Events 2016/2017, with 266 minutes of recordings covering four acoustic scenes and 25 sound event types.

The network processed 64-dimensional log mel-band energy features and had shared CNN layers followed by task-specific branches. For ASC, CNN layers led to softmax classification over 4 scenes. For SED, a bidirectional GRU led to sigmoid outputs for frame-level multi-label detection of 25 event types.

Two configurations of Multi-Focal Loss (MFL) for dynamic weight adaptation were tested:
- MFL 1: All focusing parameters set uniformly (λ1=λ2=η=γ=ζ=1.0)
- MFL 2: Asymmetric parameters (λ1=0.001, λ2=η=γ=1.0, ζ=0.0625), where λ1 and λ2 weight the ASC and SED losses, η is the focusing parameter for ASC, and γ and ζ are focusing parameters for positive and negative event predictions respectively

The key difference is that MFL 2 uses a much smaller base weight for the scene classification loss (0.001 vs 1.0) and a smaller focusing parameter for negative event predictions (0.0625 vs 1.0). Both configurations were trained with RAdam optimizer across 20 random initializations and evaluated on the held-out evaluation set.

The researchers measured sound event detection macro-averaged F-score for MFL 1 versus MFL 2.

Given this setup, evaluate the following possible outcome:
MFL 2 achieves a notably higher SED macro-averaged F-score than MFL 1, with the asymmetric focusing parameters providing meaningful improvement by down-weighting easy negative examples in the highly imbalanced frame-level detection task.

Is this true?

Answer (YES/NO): NO